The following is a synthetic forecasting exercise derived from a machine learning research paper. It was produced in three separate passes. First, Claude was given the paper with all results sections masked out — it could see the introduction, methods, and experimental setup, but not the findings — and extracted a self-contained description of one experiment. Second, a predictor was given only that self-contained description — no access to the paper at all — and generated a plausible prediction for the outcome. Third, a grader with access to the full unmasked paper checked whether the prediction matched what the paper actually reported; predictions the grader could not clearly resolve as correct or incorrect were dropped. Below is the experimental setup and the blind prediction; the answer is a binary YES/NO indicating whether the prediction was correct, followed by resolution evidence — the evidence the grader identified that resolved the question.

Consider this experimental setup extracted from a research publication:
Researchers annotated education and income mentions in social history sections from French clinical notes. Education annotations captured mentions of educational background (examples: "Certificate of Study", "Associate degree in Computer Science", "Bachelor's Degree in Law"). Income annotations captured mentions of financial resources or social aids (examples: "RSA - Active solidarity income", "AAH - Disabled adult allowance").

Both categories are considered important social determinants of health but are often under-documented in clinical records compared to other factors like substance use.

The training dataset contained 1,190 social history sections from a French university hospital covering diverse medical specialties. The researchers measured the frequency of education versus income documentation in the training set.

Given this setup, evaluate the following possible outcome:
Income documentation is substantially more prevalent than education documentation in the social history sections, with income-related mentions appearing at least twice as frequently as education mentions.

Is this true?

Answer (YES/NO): NO